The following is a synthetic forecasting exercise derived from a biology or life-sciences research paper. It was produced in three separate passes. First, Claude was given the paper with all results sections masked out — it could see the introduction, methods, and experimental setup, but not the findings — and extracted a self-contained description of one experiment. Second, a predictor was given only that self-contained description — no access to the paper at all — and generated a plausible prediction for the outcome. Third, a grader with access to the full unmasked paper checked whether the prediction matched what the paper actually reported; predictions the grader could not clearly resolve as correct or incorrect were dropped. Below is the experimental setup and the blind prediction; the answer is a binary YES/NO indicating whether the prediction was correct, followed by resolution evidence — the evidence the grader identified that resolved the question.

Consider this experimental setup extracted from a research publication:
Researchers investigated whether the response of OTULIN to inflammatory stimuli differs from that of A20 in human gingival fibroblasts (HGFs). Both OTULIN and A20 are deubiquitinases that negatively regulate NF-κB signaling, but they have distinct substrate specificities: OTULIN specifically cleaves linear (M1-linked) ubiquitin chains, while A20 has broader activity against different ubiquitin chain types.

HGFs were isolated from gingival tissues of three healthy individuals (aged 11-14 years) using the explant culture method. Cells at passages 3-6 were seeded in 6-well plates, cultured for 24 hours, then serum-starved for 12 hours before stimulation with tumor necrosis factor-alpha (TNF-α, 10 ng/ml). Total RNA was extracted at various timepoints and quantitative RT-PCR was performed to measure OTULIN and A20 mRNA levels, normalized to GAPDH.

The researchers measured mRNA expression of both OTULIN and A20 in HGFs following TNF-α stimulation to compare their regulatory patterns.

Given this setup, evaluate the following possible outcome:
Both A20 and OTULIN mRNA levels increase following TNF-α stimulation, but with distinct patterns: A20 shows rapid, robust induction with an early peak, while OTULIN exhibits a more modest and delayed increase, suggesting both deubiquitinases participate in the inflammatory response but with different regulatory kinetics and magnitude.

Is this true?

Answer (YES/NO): NO